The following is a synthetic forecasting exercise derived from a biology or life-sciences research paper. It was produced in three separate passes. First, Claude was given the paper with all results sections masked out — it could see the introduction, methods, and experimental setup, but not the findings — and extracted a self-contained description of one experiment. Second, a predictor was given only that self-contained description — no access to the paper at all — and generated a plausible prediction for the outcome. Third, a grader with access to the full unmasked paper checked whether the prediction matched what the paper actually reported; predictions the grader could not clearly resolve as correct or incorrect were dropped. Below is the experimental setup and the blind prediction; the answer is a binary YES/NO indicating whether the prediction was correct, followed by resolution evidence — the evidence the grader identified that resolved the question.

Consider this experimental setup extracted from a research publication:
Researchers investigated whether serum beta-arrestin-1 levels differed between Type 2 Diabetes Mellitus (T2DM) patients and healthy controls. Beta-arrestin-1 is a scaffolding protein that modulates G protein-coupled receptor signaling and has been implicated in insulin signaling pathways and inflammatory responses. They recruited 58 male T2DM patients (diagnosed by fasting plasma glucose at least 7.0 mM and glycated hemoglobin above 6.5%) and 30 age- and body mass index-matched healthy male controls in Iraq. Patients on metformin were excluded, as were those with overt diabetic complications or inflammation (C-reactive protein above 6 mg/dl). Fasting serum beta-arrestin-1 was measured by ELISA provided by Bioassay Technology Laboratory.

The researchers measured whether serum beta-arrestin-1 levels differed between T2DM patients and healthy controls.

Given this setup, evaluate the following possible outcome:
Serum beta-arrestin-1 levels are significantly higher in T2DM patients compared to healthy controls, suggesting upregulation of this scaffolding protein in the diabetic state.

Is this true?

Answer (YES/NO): YES